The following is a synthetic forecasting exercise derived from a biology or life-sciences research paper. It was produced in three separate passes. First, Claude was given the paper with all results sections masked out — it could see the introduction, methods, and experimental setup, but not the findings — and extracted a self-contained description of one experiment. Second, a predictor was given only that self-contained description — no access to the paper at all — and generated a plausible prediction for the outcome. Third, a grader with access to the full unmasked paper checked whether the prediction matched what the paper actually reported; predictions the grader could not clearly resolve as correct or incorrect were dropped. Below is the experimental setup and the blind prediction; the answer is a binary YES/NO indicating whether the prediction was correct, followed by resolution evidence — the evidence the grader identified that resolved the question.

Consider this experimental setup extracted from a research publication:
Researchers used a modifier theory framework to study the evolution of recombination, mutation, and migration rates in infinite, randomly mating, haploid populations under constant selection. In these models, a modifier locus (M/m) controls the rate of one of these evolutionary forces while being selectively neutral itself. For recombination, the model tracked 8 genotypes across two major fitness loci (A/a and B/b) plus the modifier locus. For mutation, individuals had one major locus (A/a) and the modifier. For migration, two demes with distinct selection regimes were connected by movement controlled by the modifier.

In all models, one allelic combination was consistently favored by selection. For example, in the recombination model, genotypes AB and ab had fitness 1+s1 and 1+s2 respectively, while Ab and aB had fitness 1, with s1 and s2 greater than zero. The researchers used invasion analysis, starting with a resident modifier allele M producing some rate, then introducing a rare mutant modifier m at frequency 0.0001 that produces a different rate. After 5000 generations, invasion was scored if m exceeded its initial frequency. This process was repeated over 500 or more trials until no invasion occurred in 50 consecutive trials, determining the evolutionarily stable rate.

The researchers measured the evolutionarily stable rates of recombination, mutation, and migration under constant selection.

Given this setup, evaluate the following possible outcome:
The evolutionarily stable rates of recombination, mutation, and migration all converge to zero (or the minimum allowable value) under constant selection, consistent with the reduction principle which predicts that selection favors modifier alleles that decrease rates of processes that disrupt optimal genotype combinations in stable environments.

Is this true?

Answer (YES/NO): YES